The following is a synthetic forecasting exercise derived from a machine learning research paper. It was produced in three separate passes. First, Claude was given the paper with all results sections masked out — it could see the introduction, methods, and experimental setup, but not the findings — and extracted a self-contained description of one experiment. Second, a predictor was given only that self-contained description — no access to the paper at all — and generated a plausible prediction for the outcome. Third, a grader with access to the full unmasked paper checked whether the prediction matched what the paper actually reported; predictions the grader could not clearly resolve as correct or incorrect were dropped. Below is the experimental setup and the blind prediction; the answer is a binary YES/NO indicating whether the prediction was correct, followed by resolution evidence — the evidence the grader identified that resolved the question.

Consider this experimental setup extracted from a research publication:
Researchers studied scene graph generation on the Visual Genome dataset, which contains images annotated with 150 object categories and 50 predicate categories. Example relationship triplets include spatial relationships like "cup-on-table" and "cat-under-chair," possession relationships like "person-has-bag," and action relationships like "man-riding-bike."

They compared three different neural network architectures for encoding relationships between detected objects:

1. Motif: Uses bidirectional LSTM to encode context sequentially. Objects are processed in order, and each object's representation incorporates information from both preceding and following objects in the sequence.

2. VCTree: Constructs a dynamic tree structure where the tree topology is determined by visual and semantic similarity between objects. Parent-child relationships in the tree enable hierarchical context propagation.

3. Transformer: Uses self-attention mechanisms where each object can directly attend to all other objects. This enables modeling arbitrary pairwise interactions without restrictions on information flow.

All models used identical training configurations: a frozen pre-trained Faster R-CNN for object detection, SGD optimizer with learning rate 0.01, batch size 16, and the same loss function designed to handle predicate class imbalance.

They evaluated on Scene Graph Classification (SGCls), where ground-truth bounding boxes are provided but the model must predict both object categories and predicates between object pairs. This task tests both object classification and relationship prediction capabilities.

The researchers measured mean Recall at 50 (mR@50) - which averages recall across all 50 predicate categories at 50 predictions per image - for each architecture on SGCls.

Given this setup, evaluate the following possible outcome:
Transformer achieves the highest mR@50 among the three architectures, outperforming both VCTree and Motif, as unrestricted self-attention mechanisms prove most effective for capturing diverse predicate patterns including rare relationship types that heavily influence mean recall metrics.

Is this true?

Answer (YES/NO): YES